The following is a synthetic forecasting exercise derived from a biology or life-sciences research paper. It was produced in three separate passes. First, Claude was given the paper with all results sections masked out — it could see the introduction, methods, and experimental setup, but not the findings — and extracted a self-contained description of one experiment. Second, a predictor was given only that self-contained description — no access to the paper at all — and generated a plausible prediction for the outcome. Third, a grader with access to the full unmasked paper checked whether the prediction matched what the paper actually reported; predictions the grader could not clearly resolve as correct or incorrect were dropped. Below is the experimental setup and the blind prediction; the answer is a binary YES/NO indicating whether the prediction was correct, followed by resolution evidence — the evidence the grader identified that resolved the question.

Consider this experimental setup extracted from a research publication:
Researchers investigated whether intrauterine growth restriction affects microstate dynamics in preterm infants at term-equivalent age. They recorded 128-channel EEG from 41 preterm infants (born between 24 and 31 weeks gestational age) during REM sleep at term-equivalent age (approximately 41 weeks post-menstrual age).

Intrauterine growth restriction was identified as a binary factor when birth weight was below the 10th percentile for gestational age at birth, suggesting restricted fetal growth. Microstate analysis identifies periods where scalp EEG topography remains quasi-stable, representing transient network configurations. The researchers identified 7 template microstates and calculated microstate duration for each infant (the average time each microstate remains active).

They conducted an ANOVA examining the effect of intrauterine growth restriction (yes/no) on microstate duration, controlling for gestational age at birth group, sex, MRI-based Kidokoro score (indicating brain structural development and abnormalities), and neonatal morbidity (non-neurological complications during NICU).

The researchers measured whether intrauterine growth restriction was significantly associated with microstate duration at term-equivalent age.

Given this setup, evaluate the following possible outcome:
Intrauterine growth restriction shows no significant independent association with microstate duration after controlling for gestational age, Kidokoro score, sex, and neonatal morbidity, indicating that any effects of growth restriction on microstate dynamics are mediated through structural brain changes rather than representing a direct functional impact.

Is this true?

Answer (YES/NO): NO